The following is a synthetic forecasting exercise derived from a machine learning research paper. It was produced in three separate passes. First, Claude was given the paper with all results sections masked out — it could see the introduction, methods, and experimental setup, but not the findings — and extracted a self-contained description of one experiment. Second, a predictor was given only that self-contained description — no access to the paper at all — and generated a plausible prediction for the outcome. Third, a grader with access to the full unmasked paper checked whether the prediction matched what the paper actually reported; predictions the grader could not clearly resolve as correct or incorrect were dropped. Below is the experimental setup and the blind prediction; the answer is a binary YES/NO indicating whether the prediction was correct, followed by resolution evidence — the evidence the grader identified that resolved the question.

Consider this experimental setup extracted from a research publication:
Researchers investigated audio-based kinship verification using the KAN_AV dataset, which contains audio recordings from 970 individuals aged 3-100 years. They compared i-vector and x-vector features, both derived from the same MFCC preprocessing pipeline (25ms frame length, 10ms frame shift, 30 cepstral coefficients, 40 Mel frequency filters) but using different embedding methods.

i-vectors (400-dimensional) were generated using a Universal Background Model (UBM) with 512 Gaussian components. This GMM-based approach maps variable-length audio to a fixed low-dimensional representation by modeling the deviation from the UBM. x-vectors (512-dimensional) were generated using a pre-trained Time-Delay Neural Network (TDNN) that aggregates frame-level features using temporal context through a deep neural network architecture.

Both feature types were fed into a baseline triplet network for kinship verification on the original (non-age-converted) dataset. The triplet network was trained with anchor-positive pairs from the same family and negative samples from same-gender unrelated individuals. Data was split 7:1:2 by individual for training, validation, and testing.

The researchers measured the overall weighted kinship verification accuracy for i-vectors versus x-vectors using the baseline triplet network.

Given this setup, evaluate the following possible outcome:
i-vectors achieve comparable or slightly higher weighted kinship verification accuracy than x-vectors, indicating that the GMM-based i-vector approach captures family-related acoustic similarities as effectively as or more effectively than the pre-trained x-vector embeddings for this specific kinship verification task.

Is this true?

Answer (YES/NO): YES